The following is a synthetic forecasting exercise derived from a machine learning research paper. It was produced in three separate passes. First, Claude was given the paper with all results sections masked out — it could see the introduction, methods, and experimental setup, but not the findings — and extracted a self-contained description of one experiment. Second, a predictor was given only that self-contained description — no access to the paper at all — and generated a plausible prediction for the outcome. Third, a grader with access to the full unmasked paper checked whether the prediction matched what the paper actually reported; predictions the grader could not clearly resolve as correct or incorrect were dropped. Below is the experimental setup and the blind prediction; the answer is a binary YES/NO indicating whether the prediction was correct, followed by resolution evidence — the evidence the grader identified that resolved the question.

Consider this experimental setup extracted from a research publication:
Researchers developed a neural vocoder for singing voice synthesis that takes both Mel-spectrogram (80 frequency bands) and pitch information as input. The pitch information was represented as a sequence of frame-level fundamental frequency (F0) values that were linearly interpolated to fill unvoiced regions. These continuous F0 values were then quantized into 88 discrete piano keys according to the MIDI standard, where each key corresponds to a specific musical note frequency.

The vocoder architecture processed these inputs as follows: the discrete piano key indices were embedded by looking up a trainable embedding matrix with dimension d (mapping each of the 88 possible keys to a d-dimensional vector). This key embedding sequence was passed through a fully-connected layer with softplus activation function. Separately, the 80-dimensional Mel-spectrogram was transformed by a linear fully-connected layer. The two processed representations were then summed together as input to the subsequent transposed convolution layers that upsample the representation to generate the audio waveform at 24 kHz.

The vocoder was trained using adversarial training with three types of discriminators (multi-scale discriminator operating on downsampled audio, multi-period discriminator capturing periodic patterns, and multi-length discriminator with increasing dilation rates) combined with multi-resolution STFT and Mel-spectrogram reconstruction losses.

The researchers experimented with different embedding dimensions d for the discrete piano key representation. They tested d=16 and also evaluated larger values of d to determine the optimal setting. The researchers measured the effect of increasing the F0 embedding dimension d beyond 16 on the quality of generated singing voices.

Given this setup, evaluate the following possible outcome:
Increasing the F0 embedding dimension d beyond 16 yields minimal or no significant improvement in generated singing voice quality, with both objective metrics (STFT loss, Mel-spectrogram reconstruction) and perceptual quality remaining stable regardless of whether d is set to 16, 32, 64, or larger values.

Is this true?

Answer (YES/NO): NO